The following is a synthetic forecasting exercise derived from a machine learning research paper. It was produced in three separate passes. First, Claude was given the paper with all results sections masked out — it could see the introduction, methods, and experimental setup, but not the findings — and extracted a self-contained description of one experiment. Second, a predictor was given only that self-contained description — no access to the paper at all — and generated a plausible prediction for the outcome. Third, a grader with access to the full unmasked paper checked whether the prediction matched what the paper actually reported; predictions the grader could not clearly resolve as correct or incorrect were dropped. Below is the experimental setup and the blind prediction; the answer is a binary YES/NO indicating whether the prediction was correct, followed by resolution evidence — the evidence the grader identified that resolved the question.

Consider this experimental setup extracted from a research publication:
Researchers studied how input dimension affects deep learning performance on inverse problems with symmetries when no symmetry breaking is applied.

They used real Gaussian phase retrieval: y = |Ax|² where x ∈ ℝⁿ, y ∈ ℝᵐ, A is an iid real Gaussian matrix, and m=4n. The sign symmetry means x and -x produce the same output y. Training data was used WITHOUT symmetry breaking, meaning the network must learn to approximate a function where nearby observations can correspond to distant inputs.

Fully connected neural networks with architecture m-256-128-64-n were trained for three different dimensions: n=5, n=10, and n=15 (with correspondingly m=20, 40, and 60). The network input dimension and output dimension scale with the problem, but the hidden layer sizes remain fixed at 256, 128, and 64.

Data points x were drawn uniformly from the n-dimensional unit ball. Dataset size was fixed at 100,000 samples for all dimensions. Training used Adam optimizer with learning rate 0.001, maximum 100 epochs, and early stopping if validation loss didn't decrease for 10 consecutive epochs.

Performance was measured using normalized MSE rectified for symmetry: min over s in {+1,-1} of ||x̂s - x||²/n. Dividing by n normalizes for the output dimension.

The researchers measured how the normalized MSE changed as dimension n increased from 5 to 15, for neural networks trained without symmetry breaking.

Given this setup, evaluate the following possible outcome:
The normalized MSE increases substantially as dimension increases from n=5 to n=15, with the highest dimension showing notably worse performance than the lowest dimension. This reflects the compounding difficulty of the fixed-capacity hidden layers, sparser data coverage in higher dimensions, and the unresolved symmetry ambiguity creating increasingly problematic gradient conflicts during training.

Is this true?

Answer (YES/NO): NO